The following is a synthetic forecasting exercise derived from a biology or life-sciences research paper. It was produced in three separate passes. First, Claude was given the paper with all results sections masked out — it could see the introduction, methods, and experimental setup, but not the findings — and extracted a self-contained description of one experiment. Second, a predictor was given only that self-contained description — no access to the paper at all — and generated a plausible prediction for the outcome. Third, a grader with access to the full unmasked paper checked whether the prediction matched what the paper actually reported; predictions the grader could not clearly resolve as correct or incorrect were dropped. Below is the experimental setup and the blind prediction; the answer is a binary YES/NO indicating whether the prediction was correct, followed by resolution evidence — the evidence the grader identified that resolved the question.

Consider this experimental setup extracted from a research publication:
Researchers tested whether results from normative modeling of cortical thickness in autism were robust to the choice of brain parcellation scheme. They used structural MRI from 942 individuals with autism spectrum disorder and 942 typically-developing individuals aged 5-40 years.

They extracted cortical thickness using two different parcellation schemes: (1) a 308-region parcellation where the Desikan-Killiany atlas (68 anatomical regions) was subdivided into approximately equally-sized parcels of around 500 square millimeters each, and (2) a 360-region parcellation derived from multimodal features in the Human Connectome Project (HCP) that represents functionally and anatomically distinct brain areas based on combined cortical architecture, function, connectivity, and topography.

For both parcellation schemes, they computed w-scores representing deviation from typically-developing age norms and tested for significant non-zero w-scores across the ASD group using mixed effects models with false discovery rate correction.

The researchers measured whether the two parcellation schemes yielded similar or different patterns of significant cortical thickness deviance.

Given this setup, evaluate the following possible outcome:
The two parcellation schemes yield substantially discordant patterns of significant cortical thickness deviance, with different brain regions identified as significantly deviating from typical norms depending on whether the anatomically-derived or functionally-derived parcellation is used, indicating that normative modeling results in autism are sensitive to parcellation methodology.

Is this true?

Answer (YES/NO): NO